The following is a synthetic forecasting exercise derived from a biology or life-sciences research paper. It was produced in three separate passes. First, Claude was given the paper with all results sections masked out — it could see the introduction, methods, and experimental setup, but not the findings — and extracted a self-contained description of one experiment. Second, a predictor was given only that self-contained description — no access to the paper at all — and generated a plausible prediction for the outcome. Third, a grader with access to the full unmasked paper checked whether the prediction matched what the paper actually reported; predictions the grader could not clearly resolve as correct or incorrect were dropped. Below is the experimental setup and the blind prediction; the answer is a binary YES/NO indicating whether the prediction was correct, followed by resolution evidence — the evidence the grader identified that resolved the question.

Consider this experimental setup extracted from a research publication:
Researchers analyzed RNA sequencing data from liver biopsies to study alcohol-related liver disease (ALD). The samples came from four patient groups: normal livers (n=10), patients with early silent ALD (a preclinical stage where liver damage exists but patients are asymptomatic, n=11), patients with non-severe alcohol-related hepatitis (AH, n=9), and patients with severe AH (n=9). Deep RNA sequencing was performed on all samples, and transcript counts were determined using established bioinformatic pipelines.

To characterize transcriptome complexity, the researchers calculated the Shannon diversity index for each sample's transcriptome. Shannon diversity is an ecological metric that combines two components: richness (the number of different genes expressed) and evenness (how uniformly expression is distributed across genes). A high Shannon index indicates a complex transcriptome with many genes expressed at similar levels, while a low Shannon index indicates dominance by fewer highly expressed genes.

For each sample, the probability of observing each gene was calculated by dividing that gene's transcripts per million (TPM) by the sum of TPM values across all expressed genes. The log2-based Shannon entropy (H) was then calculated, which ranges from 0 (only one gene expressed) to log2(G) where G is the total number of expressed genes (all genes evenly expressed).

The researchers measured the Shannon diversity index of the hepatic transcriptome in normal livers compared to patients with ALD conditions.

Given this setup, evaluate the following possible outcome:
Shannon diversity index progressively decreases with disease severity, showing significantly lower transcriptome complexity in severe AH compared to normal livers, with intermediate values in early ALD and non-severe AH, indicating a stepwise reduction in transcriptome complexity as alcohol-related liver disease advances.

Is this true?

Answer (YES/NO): YES